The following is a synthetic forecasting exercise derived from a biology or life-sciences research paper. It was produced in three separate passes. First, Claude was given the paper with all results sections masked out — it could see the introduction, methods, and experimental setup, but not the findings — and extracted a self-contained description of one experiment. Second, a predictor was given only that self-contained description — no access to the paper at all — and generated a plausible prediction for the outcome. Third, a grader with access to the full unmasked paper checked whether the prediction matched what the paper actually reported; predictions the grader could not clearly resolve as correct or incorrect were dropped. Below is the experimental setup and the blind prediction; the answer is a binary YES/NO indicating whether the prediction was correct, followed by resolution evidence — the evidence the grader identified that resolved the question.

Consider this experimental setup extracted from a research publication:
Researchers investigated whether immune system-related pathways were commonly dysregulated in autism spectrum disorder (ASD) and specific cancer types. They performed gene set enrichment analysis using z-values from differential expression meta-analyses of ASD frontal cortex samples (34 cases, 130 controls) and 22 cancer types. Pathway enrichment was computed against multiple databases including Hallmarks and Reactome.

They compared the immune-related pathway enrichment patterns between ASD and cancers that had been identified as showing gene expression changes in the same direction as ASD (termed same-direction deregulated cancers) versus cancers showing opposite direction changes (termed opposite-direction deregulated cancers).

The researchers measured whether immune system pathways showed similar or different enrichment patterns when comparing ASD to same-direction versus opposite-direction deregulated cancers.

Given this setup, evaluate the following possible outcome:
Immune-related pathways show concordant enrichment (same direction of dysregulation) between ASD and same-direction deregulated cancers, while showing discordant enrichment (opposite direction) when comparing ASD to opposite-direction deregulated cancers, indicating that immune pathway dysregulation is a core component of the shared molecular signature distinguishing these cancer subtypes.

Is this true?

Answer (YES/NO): YES